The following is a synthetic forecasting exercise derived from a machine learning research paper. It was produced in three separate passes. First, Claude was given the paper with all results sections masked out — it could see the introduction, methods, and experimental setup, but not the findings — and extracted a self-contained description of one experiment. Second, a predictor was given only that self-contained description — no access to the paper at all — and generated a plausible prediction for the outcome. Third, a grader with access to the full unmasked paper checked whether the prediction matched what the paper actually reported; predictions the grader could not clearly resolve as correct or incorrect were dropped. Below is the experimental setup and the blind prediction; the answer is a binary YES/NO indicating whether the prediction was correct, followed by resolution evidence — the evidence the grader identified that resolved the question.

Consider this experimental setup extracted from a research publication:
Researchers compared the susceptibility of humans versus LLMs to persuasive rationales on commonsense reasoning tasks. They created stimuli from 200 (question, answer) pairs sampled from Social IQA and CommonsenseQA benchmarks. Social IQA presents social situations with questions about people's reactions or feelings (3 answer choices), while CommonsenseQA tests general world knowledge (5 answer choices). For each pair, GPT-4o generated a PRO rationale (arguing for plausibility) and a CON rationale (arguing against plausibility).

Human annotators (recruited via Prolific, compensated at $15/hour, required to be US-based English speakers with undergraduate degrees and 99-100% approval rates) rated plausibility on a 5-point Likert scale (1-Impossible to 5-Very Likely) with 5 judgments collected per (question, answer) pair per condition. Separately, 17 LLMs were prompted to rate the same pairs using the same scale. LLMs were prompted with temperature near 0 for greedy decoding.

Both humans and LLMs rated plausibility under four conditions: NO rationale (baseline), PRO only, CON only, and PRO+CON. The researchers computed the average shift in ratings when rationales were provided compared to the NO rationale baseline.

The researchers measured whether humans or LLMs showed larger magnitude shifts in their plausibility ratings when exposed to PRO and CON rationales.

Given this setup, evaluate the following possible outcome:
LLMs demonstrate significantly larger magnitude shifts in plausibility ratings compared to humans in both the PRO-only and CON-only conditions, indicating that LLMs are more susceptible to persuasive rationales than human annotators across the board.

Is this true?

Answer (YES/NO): NO